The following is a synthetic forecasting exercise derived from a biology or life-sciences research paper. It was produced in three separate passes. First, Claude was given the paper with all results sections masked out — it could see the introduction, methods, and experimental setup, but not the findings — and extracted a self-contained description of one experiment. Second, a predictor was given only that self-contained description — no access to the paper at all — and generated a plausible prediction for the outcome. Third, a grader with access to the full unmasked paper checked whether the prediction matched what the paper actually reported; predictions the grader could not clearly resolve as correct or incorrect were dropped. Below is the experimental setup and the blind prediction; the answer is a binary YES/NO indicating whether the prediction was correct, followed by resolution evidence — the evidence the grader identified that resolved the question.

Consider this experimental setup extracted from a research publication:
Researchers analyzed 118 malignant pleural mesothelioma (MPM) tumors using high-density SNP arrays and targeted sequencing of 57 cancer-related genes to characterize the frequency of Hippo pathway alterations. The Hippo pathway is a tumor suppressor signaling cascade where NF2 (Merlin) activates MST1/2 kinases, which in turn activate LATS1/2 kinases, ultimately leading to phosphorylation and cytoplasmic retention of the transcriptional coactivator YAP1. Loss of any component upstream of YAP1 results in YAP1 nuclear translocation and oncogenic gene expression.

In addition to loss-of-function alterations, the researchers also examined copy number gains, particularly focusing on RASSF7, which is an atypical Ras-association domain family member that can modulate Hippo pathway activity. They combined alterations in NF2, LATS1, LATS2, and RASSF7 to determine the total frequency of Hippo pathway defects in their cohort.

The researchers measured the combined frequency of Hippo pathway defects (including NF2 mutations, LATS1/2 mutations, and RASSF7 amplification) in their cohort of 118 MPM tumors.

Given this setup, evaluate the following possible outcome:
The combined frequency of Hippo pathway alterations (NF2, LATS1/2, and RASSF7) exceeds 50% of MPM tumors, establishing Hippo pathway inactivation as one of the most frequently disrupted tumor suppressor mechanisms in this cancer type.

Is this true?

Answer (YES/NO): NO